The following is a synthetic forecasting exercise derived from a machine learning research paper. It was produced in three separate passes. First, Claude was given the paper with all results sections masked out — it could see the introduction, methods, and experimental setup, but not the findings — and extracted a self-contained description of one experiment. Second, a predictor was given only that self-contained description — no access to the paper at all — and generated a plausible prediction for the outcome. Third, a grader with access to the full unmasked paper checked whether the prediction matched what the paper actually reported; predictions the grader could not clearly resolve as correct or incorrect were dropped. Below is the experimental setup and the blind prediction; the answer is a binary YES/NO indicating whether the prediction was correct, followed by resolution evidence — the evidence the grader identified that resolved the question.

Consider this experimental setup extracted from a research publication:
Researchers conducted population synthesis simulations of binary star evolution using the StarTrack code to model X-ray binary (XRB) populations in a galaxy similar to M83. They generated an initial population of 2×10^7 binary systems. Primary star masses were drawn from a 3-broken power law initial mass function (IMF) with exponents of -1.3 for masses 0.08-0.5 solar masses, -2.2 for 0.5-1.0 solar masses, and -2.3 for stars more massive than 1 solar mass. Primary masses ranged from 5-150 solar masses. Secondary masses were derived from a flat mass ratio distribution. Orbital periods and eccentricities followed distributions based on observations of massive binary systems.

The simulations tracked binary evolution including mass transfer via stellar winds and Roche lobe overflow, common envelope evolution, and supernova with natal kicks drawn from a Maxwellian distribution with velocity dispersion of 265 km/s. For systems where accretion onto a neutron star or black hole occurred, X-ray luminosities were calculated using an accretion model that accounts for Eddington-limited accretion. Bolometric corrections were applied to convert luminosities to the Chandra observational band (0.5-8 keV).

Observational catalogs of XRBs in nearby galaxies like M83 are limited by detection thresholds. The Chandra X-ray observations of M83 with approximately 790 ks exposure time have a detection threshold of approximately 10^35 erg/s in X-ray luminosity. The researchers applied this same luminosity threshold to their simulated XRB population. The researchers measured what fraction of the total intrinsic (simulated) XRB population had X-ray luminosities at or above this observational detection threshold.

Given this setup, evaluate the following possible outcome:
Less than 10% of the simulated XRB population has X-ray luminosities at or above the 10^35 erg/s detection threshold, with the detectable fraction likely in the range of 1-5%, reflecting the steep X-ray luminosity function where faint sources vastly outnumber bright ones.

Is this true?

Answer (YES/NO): NO